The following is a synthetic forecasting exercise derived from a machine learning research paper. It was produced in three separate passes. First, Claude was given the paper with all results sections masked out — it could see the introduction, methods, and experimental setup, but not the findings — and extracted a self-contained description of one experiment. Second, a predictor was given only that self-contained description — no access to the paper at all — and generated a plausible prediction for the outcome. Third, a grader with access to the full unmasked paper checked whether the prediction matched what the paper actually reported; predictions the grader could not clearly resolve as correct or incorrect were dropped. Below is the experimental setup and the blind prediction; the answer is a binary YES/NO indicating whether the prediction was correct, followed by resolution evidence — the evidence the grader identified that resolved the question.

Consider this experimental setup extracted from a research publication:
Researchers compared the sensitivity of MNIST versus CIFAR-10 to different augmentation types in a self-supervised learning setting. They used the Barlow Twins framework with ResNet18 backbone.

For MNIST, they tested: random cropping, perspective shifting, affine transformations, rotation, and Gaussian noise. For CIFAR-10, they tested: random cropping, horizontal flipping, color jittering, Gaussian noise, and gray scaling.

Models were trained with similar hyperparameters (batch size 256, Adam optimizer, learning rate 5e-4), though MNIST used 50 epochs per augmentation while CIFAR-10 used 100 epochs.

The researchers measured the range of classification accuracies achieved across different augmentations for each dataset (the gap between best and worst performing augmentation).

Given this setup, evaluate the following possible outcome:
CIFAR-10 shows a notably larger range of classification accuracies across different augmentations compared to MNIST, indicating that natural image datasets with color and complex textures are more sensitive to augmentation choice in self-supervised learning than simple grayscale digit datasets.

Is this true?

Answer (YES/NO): YES